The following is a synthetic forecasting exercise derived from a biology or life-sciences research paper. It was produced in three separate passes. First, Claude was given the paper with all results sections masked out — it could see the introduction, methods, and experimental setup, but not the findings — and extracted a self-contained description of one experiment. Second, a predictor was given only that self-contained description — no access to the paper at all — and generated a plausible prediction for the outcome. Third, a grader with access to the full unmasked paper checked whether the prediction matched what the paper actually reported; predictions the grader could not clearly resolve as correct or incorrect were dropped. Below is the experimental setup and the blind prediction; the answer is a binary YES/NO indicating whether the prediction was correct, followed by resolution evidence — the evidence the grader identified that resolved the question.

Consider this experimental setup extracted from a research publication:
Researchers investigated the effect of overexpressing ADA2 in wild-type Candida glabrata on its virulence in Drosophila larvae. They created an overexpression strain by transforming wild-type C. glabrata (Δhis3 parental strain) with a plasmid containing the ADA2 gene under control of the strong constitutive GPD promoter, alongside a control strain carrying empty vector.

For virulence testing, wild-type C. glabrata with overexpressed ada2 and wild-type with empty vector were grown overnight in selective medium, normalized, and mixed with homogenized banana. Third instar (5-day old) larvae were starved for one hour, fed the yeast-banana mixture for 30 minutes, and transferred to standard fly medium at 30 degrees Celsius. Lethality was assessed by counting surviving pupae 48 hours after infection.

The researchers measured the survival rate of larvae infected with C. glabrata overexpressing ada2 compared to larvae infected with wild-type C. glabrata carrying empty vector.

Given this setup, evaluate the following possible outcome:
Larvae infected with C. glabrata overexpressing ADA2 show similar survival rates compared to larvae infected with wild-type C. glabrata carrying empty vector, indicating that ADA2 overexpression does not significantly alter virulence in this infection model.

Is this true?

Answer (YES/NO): NO